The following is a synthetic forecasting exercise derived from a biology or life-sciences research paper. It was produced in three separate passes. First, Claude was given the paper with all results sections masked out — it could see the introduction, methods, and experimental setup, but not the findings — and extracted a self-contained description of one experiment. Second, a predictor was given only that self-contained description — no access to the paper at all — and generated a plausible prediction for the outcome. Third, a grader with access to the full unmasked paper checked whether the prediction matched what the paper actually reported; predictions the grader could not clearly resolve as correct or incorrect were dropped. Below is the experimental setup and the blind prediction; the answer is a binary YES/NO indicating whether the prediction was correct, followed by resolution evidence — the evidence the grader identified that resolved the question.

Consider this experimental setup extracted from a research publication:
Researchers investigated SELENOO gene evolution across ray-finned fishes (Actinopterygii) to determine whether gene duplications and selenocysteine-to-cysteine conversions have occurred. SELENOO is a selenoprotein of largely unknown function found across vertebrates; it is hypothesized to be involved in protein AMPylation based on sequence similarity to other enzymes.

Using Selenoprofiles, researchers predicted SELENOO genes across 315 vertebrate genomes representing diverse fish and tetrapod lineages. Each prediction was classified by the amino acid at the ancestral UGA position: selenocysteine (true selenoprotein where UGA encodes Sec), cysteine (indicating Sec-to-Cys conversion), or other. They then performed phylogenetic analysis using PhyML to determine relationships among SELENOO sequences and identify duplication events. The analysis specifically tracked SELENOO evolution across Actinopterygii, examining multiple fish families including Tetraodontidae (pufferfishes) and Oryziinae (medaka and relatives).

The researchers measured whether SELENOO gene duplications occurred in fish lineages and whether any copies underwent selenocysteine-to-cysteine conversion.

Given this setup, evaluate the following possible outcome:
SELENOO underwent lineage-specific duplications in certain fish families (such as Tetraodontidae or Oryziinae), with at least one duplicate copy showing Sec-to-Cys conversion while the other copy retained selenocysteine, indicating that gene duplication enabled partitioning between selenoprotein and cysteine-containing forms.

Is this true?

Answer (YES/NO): NO